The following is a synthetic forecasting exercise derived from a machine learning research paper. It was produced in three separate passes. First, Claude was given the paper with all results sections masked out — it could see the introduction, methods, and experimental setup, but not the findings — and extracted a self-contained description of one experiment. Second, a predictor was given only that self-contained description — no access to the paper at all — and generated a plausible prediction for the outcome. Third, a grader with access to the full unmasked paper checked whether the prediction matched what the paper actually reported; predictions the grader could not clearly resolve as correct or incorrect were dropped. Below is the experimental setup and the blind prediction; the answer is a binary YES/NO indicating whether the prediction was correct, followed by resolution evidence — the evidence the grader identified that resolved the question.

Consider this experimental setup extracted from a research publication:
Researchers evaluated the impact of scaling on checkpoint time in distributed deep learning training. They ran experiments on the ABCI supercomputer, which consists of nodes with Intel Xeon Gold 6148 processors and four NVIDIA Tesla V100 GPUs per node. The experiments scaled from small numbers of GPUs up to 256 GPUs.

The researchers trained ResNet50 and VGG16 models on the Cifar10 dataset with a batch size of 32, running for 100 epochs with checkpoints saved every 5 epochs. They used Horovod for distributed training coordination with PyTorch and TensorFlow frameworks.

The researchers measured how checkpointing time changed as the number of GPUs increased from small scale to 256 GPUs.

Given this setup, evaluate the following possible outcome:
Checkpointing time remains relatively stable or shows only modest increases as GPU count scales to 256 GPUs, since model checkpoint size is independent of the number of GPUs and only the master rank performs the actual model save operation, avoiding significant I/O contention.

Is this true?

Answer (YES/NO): YES